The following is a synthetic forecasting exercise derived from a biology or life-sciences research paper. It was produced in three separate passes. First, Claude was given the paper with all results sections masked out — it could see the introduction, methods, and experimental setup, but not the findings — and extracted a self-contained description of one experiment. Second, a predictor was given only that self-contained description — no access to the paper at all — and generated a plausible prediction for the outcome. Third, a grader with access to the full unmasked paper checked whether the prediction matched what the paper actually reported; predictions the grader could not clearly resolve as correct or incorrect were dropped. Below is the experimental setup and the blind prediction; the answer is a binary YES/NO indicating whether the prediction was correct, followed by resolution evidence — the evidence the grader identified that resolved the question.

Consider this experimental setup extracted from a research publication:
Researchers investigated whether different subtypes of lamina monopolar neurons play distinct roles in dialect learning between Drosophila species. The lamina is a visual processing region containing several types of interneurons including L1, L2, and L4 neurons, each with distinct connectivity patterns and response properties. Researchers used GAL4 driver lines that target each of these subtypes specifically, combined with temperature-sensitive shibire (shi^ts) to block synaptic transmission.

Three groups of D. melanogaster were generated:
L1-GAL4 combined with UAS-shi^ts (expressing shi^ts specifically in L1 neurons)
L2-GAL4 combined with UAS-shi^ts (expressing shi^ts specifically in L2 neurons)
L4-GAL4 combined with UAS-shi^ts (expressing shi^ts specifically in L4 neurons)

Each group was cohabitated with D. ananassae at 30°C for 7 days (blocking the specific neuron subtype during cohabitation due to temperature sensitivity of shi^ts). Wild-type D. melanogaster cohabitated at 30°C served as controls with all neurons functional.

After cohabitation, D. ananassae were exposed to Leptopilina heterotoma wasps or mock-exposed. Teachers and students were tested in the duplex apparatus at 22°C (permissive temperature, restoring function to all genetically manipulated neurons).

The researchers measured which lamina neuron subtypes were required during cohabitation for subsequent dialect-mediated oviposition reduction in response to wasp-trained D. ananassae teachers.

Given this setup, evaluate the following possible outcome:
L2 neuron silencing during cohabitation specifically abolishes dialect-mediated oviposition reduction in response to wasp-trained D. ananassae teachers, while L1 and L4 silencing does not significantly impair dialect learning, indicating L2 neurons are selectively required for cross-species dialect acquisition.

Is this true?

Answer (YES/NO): NO